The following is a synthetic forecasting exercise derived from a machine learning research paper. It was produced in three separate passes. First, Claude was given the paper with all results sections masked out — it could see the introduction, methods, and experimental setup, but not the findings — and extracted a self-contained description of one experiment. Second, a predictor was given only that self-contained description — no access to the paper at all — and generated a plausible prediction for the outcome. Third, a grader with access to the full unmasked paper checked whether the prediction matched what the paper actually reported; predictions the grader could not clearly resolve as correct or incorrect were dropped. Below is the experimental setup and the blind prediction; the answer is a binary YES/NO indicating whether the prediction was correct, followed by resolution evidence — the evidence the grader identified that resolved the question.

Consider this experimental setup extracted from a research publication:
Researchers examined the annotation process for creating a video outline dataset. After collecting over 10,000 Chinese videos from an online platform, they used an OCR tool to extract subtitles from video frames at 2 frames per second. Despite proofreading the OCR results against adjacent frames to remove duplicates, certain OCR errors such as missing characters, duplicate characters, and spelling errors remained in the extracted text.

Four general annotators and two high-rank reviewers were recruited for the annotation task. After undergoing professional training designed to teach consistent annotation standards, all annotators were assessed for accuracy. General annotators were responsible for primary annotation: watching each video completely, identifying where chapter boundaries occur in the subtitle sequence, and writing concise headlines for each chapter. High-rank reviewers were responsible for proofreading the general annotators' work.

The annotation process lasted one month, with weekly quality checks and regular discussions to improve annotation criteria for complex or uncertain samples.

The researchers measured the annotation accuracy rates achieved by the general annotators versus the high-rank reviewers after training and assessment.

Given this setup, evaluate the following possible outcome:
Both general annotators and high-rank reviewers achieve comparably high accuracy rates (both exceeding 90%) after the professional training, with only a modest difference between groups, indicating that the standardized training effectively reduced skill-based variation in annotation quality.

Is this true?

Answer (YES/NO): NO